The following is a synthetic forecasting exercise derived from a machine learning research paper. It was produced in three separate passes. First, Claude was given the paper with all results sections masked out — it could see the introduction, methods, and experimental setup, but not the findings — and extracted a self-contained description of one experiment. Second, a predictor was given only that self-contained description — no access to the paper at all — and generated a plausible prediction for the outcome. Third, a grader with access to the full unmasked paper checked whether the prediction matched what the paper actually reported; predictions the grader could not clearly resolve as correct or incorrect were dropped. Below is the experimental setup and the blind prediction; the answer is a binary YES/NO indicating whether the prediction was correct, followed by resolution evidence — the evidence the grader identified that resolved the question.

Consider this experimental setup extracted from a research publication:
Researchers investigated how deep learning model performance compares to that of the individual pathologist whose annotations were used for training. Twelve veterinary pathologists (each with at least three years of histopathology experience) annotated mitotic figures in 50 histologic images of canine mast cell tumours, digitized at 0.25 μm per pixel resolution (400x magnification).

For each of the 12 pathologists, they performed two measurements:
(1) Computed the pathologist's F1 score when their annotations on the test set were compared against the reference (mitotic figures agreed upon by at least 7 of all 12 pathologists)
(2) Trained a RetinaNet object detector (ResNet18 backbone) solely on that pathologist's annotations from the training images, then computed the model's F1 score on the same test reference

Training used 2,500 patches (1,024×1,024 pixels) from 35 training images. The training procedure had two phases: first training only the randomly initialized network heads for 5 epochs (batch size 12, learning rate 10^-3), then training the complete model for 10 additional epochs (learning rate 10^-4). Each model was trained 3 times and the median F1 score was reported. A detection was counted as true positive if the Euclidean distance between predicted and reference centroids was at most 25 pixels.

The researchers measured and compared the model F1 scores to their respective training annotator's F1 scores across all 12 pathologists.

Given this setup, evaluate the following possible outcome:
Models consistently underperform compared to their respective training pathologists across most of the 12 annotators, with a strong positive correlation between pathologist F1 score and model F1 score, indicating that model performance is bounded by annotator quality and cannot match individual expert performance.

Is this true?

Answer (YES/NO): NO